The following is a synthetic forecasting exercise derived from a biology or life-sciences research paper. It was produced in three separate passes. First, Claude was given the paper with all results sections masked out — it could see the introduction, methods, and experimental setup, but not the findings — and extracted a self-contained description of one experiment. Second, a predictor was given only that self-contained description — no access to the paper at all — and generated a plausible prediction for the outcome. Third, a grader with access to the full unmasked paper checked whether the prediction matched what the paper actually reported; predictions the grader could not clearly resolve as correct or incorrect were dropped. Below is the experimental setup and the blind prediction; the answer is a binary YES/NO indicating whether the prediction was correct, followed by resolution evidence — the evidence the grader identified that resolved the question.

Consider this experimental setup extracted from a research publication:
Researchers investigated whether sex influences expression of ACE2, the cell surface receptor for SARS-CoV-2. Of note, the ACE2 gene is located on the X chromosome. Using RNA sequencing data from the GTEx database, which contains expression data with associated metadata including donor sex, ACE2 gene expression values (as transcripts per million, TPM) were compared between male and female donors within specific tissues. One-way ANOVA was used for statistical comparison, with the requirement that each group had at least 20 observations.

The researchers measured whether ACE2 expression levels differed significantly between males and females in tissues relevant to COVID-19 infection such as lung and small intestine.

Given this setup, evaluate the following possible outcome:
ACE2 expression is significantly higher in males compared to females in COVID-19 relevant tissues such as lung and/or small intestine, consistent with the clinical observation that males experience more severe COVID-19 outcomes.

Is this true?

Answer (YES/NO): NO